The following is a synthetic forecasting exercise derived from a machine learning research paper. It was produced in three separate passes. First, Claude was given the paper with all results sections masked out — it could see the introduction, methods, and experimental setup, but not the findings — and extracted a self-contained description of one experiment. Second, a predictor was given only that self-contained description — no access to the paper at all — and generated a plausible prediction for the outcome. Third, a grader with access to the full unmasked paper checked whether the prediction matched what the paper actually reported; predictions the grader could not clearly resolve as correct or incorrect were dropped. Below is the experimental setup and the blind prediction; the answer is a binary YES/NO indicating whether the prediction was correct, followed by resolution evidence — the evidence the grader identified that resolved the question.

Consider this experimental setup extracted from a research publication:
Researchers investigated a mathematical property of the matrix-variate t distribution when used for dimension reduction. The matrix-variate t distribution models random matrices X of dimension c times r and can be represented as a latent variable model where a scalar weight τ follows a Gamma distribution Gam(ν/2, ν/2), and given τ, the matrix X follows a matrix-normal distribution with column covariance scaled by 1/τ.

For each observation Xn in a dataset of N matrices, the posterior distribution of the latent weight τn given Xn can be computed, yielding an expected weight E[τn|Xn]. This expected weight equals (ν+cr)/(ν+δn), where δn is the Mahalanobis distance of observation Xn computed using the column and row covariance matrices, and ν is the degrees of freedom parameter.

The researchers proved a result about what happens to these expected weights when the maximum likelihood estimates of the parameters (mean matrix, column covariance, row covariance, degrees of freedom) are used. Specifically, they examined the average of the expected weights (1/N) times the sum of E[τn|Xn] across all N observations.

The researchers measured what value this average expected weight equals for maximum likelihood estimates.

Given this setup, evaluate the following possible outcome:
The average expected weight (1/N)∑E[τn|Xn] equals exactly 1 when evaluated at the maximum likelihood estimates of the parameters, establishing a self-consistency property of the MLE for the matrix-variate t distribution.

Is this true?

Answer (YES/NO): YES